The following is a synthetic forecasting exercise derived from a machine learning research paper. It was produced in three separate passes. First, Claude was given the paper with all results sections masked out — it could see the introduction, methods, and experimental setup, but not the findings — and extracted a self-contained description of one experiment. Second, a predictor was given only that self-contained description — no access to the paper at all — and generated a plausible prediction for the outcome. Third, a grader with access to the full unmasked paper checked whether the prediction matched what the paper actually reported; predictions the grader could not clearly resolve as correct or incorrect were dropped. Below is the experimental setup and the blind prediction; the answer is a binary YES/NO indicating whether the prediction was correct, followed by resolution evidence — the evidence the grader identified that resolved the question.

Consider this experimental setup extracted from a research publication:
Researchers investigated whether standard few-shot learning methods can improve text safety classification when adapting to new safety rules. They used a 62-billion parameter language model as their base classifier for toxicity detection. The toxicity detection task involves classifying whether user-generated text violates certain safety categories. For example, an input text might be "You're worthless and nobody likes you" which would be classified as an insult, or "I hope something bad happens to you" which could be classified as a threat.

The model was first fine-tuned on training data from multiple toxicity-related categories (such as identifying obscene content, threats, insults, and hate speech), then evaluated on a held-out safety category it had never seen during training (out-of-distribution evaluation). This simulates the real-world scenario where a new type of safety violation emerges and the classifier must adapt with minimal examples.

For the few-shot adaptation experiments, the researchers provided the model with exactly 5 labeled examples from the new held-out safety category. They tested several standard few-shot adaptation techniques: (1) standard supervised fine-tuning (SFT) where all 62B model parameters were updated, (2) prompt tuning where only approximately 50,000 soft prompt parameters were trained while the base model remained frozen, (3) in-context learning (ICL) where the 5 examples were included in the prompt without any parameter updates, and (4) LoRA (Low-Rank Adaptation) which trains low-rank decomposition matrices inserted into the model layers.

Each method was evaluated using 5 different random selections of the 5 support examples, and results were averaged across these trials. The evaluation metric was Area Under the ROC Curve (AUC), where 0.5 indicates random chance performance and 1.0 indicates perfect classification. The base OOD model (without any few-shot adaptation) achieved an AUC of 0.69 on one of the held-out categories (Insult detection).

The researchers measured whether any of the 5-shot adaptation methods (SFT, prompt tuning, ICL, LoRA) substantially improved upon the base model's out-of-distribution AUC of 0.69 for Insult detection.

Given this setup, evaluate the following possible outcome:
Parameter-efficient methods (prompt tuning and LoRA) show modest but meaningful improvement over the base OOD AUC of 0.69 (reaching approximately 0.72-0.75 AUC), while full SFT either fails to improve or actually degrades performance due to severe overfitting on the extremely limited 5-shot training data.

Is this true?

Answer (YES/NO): NO